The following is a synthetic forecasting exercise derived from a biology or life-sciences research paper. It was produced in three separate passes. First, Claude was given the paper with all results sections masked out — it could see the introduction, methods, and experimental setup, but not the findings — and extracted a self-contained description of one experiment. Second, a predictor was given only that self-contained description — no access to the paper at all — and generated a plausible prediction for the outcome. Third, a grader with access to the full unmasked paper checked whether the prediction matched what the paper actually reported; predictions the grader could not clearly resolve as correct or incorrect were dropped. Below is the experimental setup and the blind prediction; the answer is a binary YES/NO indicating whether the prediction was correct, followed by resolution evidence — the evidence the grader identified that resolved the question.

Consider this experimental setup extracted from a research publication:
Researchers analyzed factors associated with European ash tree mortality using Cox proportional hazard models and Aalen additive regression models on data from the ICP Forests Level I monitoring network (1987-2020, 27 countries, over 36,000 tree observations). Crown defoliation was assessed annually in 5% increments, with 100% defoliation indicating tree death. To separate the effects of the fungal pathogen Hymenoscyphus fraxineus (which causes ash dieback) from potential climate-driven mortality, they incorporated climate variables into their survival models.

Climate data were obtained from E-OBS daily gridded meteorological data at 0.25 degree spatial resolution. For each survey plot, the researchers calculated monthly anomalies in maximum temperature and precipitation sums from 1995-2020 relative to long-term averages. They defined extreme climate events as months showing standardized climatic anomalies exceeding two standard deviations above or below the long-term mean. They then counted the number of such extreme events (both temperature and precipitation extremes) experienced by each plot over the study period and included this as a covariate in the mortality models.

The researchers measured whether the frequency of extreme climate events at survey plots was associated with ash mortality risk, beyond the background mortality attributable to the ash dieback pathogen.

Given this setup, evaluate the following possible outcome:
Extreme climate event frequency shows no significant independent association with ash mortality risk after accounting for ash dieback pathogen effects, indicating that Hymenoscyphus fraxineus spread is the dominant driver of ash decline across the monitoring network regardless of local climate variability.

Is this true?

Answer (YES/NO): NO